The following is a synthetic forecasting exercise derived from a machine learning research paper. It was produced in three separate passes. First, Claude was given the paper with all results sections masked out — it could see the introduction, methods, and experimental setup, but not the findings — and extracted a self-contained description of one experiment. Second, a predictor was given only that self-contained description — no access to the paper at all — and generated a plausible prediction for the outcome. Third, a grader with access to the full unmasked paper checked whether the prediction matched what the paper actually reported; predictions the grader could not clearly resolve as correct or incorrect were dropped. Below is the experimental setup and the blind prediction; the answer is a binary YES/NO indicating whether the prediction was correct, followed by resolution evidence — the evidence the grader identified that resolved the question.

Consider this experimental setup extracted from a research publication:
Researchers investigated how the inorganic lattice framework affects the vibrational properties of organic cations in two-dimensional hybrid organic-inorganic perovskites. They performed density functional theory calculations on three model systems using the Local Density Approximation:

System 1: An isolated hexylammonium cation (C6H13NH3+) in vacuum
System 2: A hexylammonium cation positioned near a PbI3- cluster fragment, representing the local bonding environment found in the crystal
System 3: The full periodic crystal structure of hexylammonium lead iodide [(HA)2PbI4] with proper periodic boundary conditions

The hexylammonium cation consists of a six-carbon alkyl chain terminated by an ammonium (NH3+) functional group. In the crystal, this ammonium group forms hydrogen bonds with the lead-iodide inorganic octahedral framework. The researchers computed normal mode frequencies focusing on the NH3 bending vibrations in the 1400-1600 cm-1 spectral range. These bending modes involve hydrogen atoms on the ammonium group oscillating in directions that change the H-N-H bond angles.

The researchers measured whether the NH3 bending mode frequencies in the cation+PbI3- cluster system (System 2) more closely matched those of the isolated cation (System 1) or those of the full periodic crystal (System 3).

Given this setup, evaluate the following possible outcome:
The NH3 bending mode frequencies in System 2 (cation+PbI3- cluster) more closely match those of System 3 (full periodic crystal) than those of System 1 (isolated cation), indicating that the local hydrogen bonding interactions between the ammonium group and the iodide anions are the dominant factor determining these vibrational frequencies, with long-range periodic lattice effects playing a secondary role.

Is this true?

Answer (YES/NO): YES